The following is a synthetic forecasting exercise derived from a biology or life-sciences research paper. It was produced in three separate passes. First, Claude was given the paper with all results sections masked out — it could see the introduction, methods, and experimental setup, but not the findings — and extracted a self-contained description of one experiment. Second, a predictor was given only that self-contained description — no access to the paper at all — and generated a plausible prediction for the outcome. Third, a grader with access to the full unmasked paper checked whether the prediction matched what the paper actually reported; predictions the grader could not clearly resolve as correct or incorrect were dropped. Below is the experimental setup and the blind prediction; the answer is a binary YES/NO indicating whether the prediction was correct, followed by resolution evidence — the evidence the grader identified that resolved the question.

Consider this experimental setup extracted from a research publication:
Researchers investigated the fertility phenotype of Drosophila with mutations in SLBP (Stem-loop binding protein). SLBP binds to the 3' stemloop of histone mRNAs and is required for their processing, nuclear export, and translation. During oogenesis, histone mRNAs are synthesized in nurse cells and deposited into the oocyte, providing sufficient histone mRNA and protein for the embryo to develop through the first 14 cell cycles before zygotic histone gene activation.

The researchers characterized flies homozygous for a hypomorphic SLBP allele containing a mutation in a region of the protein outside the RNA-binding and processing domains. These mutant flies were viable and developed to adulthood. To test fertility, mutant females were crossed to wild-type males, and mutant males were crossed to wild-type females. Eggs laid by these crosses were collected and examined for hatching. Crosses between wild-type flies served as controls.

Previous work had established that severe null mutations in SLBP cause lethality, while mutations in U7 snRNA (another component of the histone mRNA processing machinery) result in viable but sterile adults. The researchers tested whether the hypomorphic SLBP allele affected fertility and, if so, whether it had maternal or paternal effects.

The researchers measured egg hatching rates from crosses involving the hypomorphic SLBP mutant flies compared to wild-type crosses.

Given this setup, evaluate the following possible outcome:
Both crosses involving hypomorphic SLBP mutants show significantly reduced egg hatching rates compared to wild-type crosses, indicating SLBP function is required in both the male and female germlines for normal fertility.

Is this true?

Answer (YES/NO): NO